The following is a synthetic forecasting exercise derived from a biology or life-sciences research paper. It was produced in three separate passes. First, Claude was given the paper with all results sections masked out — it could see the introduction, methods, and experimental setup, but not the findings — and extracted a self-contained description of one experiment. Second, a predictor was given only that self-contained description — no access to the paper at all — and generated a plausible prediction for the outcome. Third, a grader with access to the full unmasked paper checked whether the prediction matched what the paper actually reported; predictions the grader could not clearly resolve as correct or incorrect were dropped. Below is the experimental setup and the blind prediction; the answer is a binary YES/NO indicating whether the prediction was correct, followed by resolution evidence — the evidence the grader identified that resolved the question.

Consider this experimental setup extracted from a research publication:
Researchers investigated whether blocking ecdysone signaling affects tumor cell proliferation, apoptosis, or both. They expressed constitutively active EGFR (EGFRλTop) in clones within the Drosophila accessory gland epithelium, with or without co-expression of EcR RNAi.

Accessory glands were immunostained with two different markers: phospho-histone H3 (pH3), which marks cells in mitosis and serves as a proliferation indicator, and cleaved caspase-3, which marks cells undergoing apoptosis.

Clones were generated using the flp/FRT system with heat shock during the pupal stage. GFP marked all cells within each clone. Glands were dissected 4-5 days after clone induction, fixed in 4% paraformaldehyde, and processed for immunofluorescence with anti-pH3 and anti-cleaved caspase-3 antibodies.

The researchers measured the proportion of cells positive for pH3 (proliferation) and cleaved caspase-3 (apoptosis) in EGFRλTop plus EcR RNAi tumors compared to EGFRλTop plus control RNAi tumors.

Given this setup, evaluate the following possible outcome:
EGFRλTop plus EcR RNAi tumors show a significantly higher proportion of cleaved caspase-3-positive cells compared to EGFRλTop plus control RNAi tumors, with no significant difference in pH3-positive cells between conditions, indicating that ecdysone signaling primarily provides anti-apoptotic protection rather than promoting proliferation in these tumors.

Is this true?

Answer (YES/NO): NO